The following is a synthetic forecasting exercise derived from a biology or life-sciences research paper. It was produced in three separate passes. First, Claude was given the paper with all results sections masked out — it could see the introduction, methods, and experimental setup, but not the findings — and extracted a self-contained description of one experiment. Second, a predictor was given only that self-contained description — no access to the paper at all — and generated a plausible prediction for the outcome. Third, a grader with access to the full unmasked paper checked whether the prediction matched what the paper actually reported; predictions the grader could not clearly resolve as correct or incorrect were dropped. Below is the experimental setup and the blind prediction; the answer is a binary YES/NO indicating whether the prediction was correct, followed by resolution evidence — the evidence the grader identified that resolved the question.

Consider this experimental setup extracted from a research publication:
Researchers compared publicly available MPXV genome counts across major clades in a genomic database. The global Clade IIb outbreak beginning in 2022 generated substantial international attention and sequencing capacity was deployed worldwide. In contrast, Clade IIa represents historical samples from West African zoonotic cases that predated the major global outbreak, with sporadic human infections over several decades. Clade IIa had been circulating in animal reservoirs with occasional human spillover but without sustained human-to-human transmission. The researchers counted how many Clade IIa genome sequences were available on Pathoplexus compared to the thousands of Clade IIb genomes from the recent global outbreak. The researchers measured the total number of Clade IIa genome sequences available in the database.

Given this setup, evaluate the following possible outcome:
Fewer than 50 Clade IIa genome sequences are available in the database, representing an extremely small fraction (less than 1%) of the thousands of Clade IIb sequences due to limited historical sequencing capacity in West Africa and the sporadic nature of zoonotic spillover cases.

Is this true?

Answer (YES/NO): YES